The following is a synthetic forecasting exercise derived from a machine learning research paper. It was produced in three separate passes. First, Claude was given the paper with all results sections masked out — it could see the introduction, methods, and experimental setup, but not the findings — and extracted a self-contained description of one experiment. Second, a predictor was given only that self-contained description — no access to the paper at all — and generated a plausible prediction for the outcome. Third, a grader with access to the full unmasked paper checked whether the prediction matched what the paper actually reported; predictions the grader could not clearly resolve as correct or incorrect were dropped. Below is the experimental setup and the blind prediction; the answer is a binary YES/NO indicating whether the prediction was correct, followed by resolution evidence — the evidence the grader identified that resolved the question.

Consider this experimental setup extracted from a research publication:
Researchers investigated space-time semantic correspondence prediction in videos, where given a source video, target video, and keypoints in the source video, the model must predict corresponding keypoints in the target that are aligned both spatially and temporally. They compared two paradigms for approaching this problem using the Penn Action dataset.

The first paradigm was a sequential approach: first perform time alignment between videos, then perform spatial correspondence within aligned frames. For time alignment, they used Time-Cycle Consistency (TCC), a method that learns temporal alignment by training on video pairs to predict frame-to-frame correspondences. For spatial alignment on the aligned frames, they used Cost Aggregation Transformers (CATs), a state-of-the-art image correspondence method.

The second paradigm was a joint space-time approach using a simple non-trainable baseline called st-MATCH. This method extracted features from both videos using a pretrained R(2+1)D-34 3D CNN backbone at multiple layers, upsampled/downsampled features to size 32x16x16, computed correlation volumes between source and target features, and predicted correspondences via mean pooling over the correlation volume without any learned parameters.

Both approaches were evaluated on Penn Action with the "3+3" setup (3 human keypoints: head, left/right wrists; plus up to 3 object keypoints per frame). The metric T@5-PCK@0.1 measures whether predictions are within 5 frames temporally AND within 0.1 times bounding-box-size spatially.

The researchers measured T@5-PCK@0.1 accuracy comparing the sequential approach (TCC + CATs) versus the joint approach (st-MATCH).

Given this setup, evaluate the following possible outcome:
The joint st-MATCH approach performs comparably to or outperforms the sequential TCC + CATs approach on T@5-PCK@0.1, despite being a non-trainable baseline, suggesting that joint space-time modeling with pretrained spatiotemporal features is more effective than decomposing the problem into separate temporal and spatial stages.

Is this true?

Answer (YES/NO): YES